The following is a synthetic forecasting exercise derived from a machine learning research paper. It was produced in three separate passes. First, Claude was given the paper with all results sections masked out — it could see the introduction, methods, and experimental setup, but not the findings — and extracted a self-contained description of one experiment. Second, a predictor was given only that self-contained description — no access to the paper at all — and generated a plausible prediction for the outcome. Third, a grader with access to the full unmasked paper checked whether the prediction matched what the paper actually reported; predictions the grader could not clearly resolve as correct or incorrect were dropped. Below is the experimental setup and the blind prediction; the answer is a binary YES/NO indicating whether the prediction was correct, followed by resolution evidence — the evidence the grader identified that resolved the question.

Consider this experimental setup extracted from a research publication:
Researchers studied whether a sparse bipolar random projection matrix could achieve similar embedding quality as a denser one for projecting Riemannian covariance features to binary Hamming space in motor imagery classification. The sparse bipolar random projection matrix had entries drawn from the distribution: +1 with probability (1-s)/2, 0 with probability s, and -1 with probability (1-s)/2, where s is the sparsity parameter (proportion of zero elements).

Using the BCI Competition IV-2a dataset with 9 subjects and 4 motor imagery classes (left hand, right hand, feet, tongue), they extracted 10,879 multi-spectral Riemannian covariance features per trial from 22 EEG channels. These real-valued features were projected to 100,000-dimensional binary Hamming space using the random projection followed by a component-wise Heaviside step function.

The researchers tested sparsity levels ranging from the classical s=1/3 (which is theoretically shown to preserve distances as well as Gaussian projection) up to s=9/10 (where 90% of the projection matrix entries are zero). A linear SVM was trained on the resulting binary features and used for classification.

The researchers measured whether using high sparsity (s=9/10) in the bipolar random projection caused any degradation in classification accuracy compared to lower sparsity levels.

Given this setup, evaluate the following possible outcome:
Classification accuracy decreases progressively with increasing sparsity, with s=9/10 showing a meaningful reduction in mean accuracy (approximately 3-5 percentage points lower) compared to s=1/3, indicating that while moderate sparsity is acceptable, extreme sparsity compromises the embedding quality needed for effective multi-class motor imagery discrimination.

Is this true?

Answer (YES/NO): NO